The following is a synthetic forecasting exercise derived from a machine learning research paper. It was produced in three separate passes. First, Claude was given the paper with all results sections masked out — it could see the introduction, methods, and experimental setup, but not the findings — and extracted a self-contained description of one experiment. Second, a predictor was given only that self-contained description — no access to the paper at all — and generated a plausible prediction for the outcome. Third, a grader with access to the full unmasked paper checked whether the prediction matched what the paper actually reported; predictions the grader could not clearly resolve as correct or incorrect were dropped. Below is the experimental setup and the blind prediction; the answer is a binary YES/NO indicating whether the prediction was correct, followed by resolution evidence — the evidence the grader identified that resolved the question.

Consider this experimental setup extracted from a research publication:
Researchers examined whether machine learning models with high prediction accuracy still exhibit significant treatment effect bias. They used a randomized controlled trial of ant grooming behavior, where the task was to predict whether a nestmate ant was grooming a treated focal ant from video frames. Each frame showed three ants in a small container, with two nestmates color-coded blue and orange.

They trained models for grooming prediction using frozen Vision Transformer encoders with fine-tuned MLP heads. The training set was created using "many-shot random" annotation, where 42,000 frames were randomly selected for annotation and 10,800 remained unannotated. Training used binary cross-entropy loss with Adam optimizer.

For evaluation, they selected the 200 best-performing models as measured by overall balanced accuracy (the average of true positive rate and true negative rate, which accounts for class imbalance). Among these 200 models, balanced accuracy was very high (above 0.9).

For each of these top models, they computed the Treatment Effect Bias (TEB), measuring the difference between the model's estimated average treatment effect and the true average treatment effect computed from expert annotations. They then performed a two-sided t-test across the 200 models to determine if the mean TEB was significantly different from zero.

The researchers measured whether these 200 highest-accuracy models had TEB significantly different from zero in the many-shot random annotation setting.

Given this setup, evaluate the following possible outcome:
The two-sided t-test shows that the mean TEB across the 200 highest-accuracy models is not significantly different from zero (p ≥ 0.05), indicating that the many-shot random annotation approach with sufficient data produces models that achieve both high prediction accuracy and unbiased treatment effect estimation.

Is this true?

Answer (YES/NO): NO